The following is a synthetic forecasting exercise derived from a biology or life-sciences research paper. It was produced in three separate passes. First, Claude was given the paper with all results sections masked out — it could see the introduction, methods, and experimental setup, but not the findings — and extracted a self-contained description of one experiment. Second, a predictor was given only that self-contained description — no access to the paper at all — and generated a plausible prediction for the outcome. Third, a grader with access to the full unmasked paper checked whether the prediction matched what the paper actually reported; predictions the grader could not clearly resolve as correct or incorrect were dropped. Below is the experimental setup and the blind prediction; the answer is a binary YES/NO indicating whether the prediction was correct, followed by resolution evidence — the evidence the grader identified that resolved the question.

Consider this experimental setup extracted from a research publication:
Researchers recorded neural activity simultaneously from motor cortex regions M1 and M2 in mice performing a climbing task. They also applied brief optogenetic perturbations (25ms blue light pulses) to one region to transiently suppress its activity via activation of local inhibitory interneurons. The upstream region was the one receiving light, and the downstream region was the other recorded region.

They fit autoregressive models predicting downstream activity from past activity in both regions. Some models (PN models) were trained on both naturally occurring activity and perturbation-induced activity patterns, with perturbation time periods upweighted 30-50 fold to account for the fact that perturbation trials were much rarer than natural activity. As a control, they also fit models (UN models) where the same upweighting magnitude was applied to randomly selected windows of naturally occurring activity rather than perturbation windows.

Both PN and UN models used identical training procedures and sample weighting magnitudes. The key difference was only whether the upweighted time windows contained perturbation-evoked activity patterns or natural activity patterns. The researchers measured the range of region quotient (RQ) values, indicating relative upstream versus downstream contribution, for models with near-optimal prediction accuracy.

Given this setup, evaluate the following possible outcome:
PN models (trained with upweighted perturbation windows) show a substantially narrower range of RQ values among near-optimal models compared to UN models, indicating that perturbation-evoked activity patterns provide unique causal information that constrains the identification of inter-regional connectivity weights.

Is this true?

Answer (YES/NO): YES